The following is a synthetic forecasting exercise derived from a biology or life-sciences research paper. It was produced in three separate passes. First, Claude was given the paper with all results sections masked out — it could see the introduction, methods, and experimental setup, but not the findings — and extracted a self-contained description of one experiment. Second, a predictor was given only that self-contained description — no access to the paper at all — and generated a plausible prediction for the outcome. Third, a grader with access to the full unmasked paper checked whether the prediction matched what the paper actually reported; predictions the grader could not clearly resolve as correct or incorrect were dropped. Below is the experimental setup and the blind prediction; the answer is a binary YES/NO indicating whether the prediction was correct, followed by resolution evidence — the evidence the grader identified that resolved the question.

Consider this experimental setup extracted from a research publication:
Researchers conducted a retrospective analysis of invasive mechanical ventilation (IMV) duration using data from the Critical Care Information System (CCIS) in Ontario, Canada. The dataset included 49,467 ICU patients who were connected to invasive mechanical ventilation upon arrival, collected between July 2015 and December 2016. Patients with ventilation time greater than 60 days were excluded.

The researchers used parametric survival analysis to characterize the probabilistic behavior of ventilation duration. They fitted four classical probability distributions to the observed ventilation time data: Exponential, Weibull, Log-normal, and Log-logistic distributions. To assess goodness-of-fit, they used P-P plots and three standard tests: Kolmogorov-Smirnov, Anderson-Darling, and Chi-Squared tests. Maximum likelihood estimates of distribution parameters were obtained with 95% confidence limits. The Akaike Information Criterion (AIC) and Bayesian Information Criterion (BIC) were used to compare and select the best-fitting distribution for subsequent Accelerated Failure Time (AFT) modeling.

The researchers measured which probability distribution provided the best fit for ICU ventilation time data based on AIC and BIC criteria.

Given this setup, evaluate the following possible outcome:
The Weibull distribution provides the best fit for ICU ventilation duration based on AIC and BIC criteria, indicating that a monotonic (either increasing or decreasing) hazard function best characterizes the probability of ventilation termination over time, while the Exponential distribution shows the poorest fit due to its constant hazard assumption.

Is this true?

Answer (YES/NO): NO